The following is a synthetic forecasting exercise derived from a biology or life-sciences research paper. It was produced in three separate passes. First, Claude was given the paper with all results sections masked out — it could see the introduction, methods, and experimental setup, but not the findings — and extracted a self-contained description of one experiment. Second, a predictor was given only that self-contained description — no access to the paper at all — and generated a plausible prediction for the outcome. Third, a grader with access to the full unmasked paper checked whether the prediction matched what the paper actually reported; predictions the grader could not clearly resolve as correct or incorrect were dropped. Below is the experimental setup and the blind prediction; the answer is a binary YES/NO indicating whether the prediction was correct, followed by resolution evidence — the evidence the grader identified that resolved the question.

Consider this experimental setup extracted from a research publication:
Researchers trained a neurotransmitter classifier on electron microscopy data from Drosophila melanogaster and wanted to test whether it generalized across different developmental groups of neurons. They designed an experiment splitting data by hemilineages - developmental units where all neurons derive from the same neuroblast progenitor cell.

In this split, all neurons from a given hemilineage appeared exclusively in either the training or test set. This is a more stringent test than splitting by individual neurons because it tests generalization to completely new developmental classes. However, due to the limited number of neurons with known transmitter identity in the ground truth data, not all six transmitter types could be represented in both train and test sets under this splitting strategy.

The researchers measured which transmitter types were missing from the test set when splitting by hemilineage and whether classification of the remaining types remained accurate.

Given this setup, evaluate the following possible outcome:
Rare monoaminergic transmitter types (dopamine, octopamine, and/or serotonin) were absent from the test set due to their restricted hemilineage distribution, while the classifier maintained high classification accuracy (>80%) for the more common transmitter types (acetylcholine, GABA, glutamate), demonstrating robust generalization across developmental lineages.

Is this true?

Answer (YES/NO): NO